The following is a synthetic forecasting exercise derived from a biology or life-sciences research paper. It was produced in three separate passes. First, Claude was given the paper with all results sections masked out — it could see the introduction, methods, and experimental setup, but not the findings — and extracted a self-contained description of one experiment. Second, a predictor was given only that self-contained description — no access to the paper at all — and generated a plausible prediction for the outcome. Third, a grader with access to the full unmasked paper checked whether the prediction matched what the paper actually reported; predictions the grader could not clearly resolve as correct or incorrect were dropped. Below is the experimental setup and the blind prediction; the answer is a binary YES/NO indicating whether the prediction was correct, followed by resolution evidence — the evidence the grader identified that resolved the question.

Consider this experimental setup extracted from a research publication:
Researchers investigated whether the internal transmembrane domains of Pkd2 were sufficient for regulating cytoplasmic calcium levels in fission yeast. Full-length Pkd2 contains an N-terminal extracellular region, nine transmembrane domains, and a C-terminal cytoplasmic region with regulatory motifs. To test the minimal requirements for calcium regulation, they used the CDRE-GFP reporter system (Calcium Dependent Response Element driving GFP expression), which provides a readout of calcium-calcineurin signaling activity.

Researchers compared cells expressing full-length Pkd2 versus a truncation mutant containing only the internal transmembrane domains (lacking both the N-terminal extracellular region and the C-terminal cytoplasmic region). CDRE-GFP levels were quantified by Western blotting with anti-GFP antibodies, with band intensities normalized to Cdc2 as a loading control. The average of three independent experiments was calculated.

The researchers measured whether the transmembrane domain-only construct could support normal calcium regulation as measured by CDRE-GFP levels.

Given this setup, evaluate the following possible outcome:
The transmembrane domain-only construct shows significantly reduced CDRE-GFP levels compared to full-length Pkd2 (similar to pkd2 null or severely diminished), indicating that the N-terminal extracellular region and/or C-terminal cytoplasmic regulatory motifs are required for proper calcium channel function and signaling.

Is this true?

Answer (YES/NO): NO